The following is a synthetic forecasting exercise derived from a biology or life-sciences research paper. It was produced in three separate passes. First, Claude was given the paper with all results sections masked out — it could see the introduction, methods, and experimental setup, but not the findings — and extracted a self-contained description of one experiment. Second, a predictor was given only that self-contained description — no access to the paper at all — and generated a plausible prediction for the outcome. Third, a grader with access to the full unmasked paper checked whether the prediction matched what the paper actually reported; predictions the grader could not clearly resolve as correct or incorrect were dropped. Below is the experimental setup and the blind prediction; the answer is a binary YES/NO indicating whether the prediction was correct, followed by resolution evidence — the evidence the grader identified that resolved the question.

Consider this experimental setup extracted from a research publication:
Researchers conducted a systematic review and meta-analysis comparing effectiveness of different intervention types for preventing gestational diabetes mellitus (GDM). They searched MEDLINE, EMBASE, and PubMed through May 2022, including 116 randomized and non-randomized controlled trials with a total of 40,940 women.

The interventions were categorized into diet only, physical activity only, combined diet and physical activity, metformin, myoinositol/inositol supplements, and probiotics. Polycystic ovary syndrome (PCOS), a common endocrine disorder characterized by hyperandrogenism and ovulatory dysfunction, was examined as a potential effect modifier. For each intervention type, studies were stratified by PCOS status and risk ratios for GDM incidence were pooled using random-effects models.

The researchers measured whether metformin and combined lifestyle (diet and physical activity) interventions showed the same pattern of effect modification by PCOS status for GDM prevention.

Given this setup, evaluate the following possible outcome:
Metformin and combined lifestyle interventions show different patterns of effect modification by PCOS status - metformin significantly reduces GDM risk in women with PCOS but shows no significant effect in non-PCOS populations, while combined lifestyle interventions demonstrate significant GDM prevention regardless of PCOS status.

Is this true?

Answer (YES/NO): NO